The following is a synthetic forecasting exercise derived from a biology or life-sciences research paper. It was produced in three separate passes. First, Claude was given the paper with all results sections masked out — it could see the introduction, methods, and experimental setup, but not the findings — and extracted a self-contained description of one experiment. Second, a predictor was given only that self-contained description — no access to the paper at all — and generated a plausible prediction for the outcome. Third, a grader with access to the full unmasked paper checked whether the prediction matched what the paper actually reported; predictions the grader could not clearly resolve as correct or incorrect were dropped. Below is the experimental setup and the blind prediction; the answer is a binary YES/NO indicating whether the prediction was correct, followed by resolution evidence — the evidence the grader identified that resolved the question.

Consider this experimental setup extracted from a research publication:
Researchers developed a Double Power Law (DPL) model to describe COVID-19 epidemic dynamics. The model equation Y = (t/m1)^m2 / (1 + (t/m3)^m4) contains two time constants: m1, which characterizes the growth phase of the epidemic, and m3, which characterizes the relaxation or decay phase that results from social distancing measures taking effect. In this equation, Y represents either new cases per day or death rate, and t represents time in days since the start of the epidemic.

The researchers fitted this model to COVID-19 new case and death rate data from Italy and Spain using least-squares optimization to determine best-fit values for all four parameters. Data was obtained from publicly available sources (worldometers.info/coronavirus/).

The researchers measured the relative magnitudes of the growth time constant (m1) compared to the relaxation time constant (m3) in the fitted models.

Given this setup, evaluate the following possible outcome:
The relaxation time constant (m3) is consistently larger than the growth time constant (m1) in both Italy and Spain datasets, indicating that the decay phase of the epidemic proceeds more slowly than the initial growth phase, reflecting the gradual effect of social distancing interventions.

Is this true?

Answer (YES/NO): YES